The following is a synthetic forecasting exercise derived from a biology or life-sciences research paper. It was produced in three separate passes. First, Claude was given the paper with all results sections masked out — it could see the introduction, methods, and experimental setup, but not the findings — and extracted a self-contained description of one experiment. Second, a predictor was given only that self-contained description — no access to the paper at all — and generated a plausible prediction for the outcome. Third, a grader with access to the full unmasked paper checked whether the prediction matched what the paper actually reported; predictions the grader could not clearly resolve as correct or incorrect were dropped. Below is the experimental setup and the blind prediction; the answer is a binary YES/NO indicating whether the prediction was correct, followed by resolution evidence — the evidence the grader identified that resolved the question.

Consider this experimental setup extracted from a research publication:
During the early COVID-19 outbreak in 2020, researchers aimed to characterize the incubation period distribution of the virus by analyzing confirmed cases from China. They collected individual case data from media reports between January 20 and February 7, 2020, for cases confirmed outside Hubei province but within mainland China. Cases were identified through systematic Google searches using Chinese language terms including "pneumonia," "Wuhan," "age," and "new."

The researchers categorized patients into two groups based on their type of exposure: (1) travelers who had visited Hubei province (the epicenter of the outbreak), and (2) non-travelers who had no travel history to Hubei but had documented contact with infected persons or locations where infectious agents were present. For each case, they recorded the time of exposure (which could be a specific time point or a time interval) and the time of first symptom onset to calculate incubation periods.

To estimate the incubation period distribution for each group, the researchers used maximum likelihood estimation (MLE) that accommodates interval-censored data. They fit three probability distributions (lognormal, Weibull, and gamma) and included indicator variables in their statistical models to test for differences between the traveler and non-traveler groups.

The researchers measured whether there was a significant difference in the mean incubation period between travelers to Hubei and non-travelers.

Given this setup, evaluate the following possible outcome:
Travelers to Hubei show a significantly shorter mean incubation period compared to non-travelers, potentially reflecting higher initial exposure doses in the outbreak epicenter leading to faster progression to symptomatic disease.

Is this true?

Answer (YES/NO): YES